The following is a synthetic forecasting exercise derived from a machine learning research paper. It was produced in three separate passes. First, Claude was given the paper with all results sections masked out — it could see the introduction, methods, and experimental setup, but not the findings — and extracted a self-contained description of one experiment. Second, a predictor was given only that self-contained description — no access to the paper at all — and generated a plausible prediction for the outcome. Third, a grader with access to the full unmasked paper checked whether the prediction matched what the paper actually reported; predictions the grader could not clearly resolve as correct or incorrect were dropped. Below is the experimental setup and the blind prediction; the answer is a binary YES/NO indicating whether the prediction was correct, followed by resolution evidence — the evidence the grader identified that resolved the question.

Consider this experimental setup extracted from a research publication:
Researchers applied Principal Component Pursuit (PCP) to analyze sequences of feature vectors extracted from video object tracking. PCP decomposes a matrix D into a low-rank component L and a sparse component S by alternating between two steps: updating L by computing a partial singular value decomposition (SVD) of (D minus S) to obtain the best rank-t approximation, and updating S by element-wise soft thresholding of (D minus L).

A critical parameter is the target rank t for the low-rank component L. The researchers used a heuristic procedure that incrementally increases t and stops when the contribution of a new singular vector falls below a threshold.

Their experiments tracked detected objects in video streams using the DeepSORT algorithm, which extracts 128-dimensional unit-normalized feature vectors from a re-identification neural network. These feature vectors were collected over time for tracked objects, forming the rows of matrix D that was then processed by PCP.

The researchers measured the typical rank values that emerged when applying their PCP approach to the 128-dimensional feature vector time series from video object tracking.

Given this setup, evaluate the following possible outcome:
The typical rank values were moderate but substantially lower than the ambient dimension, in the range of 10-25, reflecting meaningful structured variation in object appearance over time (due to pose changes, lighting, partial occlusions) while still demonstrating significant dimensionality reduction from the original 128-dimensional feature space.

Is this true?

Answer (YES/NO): NO